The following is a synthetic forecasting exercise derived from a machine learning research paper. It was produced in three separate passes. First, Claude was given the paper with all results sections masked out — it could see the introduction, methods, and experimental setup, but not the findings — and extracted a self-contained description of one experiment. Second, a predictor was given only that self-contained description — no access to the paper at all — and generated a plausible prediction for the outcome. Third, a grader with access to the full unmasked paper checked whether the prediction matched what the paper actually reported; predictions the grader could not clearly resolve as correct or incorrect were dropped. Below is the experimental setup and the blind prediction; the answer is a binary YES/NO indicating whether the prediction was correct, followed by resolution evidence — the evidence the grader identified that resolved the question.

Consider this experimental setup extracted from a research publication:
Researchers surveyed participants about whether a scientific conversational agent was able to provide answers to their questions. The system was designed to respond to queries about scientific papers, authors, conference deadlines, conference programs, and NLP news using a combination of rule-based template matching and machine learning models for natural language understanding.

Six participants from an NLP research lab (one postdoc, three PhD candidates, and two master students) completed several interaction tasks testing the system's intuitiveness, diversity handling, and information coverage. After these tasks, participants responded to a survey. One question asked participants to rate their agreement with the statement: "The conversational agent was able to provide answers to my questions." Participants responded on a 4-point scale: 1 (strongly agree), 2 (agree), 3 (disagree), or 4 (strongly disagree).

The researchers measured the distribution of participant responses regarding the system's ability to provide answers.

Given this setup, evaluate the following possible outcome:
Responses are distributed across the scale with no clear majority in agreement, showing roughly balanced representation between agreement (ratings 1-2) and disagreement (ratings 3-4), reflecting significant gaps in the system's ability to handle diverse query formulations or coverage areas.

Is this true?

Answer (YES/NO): YES